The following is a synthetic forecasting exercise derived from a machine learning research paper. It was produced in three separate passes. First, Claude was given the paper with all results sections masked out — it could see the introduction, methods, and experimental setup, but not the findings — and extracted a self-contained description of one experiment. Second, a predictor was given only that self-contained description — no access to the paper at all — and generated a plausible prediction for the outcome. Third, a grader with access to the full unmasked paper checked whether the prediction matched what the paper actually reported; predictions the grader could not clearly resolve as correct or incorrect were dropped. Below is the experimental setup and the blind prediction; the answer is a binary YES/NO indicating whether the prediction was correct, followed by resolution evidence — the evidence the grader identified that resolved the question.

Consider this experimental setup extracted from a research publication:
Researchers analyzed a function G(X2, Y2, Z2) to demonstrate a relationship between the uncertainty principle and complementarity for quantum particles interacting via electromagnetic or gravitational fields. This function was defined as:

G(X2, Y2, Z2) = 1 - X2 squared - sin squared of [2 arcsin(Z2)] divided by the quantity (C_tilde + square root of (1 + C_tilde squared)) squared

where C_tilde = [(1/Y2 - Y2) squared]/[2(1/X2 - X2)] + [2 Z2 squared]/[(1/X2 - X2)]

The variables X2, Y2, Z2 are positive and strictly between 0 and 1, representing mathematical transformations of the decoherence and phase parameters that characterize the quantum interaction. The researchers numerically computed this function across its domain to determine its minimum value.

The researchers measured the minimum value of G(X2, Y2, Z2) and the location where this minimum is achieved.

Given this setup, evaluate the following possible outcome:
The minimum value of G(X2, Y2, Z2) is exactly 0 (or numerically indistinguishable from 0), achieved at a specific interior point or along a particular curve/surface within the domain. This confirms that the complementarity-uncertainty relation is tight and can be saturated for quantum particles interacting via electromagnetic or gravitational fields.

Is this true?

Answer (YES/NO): NO